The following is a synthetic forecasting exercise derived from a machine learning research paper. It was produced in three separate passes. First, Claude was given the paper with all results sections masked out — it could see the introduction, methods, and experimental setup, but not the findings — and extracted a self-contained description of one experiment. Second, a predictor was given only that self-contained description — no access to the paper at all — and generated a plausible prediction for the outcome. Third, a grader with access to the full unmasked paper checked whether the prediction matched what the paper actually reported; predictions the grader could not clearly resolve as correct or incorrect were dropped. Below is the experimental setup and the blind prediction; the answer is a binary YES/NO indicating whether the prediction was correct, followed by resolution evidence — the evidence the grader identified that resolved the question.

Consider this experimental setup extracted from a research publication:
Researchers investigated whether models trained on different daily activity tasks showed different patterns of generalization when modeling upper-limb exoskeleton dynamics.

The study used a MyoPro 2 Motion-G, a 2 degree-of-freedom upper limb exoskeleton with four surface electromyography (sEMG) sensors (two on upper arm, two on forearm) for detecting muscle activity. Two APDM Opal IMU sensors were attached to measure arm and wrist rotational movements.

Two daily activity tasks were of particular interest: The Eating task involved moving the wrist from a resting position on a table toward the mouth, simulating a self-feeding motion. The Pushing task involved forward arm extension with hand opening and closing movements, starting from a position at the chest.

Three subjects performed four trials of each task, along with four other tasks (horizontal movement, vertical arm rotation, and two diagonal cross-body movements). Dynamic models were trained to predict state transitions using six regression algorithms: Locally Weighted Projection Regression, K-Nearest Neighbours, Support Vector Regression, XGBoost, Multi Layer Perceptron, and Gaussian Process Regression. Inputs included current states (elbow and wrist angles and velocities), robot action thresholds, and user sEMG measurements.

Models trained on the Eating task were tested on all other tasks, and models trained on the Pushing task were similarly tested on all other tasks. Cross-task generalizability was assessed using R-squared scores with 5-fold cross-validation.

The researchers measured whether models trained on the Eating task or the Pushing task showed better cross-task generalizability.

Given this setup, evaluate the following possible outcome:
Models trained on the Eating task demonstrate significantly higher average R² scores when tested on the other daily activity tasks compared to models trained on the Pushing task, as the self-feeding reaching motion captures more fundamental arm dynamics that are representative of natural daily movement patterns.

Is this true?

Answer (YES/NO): NO